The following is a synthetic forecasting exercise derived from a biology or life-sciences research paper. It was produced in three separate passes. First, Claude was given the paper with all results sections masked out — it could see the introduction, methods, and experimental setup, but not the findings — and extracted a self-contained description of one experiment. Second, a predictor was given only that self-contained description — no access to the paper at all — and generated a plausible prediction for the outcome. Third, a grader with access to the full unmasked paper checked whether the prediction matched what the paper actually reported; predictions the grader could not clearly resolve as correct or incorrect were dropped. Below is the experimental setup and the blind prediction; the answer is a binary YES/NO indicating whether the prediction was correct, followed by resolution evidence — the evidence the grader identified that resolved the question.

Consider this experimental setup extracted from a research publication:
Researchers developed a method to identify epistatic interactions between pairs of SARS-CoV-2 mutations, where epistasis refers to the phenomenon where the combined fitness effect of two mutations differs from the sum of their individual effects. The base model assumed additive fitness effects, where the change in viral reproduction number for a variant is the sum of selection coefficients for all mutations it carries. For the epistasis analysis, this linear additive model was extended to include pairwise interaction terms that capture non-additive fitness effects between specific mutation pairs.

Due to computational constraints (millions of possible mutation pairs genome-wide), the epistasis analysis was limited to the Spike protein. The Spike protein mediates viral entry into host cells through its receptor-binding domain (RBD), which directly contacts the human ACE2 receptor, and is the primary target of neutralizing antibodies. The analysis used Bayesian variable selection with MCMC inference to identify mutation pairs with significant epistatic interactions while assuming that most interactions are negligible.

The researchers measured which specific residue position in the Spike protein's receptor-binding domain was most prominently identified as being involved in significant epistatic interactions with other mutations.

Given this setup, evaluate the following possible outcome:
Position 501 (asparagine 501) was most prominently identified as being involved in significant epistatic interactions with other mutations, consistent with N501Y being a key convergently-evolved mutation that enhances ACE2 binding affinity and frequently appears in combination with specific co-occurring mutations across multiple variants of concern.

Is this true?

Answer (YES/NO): YES